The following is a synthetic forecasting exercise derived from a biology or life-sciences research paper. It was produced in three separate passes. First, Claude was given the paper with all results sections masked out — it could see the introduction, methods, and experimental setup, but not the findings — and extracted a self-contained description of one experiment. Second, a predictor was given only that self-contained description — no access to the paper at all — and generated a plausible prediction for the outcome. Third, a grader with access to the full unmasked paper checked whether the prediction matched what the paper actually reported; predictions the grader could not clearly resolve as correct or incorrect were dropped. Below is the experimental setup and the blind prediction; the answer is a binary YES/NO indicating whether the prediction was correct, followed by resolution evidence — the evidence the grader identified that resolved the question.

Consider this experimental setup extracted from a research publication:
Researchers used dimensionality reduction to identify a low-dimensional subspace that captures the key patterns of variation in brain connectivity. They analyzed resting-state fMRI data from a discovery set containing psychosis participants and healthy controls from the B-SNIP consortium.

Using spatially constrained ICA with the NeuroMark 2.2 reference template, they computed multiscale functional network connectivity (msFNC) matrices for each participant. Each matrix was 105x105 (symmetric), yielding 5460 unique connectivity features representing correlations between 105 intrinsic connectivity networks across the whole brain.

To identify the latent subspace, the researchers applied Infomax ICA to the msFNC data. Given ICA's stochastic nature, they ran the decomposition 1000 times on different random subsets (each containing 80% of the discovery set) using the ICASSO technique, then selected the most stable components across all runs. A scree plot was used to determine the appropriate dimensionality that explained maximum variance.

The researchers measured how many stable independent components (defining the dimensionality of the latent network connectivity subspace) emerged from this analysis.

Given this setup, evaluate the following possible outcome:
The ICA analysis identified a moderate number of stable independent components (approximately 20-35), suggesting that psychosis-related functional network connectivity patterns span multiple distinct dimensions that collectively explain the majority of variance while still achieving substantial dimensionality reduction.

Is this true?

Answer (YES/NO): NO